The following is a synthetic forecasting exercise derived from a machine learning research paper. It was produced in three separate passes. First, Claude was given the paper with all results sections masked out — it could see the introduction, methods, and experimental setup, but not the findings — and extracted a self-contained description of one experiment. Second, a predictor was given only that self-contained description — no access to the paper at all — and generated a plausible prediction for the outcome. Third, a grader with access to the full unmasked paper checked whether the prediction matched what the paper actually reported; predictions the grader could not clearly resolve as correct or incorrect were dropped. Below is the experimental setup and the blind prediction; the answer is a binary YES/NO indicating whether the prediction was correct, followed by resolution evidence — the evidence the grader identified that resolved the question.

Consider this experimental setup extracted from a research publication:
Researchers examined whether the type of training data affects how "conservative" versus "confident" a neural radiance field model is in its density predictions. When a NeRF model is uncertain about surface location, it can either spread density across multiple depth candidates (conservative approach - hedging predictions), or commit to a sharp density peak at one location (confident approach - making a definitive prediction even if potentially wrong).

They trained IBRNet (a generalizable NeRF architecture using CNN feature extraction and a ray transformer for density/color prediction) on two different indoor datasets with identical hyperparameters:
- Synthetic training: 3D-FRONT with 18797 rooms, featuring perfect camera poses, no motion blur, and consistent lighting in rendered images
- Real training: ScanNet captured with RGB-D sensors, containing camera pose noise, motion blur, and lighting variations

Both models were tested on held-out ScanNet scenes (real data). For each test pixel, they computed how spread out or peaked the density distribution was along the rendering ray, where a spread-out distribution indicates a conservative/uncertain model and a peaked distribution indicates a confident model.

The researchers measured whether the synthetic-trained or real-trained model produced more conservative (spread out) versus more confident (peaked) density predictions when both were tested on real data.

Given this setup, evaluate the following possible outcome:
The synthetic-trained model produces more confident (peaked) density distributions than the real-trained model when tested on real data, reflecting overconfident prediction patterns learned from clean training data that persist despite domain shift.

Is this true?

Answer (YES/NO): YES